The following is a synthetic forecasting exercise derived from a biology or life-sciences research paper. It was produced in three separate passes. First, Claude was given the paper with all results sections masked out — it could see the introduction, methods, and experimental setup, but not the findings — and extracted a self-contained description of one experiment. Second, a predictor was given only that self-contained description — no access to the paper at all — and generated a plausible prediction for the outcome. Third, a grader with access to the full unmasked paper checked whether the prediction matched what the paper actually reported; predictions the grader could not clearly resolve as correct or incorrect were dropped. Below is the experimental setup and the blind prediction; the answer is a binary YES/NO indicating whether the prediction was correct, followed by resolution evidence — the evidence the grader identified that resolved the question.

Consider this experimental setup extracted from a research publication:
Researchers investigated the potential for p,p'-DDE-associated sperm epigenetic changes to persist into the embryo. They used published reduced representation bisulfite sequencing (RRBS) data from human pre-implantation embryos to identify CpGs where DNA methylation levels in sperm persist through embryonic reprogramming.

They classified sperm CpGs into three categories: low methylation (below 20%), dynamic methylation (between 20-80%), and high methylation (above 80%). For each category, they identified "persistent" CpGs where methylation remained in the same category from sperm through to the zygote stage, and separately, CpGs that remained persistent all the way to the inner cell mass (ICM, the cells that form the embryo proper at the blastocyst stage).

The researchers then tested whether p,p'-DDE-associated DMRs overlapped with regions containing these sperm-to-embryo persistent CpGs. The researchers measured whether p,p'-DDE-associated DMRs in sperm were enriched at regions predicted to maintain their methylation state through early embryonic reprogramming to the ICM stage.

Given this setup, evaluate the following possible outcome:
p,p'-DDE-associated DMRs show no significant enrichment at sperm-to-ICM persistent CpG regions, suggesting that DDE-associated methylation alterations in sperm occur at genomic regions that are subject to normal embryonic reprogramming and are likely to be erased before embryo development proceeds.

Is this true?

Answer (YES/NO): NO